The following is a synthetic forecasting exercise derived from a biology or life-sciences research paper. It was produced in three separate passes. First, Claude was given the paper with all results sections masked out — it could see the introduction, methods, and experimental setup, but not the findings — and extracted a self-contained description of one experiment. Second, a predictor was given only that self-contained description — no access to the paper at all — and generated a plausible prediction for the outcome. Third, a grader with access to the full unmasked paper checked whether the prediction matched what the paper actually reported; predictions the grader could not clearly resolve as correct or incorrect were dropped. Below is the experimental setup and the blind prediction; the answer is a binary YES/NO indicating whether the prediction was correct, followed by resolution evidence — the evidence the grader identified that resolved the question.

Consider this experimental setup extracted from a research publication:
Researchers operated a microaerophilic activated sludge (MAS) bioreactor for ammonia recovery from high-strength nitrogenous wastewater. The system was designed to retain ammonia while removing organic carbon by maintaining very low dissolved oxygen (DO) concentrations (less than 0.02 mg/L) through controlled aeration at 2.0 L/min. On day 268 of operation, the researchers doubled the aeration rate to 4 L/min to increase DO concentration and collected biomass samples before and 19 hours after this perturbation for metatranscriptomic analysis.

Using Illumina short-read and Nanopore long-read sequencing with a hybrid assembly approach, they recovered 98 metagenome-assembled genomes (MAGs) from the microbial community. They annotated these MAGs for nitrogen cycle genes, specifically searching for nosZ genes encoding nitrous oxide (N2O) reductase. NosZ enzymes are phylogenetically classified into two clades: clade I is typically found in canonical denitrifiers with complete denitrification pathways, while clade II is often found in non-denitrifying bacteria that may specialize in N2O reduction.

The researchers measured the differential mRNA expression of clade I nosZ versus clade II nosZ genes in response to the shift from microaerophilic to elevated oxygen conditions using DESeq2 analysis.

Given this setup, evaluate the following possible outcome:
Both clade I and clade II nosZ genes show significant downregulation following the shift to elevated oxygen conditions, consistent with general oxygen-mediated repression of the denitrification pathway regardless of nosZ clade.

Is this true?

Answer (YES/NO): NO